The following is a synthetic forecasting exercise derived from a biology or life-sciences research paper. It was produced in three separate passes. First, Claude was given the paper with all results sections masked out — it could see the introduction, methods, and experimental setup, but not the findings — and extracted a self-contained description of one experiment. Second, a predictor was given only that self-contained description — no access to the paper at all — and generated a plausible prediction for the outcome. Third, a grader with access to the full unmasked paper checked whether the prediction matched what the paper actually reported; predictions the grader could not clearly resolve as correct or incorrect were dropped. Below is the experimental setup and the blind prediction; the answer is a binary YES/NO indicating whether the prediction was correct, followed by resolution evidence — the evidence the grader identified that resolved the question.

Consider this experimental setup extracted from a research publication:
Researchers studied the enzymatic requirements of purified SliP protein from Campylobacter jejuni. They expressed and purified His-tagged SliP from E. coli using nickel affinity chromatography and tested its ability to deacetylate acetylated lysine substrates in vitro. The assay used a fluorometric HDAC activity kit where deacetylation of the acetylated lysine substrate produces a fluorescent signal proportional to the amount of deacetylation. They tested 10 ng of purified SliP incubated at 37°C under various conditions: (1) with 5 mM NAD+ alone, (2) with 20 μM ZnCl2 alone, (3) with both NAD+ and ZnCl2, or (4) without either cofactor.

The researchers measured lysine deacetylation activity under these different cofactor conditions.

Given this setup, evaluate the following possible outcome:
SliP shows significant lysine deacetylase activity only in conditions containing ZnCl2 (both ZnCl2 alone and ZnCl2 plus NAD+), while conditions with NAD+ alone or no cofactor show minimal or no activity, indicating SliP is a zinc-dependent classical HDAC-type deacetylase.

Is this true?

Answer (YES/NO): NO